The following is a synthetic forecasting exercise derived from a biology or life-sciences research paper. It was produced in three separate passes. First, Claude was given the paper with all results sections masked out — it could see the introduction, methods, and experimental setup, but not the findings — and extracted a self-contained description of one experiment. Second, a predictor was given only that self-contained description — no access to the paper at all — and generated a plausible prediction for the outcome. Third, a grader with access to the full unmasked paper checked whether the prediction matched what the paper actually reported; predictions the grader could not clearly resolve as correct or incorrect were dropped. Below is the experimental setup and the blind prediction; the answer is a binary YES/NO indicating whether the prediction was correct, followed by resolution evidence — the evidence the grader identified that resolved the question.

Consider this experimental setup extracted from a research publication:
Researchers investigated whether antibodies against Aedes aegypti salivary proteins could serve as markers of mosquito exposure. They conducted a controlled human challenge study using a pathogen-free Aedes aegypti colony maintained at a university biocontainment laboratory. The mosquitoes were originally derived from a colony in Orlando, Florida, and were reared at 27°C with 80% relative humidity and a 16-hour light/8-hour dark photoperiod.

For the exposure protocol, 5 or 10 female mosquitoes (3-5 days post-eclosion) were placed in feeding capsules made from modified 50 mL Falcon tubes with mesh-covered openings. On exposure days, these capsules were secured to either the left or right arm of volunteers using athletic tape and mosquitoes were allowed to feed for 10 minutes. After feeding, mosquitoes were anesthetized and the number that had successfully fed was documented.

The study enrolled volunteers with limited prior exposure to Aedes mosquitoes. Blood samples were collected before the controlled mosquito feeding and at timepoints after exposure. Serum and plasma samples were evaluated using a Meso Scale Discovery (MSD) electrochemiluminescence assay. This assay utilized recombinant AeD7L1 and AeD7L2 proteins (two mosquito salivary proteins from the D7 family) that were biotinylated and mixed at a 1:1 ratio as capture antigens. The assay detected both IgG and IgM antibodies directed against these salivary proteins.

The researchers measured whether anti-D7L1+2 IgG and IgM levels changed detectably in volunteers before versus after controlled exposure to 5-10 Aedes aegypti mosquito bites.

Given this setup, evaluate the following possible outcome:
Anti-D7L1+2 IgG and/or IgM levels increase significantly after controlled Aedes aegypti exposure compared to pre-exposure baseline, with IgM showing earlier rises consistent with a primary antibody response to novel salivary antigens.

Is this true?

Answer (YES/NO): NO